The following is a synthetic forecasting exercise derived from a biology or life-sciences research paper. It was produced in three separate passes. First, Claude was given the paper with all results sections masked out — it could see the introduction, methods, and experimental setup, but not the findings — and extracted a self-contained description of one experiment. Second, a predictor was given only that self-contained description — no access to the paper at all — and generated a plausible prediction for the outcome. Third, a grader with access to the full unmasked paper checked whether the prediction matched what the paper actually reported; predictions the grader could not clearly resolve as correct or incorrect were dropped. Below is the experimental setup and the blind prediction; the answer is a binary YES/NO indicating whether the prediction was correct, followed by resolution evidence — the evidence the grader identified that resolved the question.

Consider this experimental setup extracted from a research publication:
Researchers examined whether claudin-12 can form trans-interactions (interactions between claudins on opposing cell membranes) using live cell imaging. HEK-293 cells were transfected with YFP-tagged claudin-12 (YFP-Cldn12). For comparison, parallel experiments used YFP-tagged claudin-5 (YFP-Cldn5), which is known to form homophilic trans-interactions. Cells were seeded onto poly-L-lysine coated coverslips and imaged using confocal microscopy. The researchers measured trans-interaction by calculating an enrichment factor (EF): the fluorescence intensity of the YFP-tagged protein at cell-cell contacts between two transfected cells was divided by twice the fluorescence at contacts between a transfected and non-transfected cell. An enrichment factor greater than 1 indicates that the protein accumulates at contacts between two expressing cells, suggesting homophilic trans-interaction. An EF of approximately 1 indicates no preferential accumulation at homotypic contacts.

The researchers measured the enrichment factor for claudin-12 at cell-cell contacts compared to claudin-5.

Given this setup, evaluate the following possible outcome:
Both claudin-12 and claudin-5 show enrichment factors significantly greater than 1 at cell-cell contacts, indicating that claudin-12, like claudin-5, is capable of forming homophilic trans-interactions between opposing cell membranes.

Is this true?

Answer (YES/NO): NO